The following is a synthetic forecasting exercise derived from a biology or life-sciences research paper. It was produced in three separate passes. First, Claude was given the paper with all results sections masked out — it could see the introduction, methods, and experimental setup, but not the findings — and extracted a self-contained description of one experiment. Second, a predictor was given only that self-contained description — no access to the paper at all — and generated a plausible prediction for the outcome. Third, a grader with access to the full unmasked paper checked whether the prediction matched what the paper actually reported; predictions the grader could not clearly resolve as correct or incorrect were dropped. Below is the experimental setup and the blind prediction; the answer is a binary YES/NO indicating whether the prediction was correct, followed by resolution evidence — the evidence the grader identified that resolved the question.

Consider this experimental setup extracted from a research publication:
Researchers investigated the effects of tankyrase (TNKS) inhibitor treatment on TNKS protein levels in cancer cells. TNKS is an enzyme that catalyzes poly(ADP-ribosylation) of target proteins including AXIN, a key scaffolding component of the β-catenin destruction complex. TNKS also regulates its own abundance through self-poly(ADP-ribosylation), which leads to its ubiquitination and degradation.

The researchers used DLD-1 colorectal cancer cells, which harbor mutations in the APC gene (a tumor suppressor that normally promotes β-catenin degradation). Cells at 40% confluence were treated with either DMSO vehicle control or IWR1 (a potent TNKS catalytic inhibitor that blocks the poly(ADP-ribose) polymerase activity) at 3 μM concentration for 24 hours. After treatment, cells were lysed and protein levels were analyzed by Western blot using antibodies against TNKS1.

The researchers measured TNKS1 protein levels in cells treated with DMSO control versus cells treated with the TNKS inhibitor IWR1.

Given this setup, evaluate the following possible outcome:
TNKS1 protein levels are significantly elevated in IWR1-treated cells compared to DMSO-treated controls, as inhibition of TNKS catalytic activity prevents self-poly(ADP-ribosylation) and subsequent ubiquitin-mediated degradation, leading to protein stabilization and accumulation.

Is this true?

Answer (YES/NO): YES